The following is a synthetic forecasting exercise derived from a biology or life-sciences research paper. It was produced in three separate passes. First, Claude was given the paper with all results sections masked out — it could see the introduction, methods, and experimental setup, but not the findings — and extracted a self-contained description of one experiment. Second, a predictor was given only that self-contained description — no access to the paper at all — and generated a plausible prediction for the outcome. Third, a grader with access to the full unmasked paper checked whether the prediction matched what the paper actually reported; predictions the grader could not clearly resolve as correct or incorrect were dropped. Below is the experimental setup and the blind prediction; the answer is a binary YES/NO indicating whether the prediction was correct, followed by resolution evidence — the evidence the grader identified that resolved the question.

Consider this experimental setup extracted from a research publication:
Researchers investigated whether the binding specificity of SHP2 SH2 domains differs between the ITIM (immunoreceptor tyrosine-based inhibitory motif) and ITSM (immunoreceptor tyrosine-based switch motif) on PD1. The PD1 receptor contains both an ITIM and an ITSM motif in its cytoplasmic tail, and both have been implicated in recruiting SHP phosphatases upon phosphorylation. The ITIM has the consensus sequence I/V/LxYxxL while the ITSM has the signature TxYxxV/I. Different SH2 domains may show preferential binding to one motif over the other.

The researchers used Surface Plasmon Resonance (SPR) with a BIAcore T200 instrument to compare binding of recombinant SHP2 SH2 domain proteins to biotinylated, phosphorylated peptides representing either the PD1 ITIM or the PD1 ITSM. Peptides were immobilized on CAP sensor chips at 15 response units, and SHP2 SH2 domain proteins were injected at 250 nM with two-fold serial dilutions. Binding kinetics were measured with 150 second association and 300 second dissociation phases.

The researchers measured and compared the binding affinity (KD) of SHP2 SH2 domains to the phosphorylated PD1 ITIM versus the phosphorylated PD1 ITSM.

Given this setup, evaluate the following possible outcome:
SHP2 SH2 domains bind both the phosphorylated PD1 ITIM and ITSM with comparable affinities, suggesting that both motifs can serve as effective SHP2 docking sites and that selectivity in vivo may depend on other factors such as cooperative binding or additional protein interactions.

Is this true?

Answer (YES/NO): NO